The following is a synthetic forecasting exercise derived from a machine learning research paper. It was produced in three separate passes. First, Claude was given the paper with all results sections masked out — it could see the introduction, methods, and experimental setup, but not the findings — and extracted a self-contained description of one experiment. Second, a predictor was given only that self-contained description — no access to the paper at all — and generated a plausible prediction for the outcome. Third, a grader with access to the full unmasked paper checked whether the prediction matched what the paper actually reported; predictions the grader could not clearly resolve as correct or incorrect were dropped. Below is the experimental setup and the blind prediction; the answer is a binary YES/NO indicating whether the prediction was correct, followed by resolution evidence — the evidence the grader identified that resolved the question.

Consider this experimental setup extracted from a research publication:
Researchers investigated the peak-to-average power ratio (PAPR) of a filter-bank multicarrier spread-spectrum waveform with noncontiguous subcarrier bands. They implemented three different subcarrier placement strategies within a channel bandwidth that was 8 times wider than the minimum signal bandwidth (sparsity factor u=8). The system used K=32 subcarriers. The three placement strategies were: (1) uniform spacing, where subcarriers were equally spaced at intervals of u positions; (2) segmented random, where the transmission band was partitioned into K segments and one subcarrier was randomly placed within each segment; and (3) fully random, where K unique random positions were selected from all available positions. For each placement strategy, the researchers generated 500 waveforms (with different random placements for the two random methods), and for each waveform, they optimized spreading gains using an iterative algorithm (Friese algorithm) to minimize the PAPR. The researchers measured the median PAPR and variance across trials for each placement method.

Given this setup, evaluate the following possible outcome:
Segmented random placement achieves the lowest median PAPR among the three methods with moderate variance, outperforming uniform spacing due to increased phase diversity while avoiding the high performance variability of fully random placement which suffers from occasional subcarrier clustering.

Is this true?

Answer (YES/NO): NO